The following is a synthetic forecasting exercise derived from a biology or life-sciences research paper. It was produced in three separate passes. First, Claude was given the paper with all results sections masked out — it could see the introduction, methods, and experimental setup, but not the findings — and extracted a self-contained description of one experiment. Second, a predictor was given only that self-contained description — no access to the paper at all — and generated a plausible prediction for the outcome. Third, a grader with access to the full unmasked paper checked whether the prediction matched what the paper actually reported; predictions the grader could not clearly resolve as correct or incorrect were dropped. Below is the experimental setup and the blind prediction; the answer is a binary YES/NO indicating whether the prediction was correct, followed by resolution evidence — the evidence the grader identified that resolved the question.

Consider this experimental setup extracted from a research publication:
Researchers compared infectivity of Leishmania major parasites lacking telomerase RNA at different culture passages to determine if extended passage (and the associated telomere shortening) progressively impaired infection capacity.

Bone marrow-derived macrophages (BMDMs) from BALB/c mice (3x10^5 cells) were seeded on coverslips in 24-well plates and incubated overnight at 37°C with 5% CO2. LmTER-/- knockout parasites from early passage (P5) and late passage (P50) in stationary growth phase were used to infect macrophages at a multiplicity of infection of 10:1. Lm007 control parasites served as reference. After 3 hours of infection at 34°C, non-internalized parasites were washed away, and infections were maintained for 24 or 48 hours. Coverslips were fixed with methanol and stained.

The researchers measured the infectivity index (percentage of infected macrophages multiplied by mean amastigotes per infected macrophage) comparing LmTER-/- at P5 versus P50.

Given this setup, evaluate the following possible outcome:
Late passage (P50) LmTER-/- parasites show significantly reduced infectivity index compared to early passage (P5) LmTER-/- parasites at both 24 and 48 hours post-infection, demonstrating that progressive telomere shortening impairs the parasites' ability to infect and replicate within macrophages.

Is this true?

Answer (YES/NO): NO